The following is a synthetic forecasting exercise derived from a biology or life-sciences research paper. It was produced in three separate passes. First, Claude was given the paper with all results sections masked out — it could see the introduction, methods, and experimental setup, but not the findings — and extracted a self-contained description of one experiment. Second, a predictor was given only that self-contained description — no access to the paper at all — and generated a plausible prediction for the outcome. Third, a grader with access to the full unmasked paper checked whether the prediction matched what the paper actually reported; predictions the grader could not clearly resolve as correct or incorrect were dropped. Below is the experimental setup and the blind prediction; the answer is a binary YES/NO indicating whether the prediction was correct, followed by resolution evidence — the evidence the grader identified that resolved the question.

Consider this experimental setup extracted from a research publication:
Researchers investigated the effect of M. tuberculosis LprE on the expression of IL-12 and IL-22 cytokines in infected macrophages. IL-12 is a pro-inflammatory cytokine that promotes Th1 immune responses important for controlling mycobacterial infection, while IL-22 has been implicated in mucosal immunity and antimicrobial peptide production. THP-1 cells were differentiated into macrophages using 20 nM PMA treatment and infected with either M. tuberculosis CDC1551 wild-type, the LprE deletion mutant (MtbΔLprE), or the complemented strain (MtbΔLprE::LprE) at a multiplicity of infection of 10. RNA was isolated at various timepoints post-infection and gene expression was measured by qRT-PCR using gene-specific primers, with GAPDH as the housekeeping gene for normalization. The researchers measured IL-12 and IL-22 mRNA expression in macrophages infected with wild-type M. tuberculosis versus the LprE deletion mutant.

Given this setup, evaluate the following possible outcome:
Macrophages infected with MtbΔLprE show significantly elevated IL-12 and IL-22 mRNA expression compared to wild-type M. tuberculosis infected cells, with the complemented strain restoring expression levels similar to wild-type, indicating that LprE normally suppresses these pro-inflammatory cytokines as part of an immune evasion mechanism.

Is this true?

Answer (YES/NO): YES